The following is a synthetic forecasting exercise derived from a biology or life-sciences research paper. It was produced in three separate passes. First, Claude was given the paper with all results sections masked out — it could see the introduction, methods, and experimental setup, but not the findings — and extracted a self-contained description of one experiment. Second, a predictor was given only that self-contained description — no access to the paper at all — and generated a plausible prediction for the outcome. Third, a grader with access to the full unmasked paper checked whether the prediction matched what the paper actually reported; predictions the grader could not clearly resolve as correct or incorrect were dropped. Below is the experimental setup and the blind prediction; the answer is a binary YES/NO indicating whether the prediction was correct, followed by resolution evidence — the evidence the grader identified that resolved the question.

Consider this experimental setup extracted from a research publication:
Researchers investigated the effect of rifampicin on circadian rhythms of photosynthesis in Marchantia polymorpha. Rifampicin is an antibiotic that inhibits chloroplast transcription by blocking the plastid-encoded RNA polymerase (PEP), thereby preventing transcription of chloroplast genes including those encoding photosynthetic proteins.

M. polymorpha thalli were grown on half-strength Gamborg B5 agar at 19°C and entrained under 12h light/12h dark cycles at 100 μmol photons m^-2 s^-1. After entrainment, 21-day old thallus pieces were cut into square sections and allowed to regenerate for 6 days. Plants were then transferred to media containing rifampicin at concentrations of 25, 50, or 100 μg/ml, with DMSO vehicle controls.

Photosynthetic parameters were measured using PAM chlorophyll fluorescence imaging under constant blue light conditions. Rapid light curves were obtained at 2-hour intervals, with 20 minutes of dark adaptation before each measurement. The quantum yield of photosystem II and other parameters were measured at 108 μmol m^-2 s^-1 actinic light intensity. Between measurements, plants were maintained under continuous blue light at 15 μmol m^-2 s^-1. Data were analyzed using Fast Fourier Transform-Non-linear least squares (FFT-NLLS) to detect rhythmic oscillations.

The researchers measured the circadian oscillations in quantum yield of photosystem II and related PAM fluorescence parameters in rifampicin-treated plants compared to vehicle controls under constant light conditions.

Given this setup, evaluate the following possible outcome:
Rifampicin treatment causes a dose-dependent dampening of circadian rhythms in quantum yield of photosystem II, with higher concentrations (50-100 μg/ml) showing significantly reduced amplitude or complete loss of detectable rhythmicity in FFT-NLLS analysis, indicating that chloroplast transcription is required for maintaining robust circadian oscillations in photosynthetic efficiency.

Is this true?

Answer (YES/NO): NO